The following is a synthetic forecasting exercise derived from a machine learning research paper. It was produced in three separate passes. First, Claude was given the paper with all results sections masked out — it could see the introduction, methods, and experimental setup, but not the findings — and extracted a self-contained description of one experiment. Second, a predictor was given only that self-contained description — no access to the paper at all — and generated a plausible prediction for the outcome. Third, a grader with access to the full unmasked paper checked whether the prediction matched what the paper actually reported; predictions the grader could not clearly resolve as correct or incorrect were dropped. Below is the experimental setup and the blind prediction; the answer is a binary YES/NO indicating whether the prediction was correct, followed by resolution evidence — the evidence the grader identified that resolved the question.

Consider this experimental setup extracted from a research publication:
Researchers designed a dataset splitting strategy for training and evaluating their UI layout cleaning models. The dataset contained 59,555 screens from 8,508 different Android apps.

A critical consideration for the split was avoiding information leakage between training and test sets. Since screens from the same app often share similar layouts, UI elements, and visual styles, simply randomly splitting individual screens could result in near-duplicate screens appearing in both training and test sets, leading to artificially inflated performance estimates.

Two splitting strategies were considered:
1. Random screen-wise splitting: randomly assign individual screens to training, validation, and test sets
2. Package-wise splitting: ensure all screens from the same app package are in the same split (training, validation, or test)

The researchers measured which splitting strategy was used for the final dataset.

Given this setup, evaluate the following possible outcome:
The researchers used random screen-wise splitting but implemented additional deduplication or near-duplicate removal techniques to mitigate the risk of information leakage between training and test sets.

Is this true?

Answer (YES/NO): NO